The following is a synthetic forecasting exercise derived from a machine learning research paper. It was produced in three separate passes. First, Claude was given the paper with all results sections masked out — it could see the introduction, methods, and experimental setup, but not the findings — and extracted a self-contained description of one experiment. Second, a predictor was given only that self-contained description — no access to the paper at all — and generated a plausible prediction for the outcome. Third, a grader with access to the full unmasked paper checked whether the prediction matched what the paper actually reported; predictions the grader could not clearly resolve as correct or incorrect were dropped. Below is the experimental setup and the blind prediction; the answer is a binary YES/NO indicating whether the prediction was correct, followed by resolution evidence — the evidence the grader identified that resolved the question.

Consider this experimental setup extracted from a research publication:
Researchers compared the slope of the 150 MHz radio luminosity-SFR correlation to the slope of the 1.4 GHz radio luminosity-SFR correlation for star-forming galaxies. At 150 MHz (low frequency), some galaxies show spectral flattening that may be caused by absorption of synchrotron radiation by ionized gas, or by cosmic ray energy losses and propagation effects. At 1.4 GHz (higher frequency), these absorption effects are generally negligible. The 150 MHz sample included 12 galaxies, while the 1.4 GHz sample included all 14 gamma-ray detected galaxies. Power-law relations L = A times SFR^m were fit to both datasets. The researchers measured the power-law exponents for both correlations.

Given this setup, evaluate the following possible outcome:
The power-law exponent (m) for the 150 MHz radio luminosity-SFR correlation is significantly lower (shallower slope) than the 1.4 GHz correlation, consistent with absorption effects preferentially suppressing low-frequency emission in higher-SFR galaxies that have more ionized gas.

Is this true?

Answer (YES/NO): NO